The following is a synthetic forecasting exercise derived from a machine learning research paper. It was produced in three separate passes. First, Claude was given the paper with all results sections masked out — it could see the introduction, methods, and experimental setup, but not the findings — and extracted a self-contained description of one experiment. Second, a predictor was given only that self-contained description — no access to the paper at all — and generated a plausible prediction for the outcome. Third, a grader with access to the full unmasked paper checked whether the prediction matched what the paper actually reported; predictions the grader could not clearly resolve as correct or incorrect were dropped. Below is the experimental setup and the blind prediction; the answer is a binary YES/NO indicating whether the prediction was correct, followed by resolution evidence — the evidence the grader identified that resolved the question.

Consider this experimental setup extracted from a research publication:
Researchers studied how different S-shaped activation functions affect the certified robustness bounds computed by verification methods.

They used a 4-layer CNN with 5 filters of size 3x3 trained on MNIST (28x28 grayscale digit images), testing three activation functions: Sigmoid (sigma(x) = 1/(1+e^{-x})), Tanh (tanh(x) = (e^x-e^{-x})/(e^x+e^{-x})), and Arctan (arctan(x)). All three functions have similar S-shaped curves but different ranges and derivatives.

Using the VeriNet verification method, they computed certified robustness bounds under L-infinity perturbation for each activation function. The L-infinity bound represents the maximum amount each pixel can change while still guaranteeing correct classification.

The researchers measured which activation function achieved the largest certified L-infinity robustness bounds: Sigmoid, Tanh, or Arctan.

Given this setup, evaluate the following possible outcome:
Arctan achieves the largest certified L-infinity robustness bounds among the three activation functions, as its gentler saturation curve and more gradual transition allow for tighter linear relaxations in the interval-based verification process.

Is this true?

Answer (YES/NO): NO